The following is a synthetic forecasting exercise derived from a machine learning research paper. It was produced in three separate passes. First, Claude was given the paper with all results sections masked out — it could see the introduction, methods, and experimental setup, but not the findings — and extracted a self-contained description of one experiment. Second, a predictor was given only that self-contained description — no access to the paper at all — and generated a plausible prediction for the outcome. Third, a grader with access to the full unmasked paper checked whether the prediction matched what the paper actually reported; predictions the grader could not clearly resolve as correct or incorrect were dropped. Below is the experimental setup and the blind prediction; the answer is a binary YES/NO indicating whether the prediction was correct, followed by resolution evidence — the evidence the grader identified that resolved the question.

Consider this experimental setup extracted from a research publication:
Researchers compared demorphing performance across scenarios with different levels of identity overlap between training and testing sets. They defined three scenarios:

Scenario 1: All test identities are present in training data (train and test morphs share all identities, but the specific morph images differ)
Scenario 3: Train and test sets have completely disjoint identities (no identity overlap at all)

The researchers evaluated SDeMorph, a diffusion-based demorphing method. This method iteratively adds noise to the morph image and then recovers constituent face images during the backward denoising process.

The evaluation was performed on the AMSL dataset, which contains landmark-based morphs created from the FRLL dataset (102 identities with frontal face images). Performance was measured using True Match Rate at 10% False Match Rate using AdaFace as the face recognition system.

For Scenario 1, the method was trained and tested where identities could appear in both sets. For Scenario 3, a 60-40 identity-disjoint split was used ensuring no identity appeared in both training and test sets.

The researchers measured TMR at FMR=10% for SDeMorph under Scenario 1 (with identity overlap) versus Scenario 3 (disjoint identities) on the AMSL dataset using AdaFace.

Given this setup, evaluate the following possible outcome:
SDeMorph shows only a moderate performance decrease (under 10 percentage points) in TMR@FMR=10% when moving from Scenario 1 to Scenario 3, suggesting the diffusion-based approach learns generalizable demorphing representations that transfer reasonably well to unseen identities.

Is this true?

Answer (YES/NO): NO